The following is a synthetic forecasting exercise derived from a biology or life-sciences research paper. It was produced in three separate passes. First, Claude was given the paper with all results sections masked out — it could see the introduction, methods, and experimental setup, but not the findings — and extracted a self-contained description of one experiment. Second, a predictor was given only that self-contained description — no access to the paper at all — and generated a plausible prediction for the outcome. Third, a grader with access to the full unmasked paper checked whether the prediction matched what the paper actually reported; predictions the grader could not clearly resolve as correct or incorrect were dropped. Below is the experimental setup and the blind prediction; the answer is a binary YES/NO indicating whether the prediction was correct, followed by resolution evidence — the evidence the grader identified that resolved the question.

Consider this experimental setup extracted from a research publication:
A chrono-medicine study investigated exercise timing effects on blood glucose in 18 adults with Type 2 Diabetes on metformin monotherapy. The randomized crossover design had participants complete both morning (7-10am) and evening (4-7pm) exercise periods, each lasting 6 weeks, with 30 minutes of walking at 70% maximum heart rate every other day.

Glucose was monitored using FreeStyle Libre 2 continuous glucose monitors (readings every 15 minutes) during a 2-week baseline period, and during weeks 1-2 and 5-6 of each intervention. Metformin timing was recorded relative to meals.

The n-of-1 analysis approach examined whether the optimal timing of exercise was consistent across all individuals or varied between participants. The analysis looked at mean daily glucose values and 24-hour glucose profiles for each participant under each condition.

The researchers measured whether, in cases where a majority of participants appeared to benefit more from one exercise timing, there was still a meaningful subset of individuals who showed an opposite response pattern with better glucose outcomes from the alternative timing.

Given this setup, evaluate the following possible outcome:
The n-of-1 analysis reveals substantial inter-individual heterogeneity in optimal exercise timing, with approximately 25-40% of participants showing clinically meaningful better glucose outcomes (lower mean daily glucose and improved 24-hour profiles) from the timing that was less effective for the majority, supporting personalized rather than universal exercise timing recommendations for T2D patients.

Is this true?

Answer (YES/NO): NO